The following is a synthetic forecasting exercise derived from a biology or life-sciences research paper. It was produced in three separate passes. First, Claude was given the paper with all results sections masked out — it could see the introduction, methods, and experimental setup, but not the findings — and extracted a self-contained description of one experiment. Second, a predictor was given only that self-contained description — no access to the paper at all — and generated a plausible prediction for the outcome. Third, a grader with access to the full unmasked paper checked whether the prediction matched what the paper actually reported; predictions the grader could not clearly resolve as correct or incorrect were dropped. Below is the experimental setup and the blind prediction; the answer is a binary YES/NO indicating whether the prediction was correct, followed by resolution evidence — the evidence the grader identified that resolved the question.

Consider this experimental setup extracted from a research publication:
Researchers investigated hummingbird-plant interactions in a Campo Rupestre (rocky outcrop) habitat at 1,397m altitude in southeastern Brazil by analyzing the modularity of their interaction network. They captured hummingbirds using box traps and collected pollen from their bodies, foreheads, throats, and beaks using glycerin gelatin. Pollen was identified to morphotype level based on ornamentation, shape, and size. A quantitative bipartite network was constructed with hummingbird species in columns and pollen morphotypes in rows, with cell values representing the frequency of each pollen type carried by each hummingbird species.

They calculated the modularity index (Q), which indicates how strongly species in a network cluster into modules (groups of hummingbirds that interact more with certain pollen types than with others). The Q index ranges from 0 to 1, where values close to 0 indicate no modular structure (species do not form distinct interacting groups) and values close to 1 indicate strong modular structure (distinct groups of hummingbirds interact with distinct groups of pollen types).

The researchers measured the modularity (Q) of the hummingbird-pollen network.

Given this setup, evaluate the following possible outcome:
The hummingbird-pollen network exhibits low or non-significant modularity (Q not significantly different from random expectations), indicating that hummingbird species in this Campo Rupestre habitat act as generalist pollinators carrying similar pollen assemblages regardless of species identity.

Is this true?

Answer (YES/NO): NO